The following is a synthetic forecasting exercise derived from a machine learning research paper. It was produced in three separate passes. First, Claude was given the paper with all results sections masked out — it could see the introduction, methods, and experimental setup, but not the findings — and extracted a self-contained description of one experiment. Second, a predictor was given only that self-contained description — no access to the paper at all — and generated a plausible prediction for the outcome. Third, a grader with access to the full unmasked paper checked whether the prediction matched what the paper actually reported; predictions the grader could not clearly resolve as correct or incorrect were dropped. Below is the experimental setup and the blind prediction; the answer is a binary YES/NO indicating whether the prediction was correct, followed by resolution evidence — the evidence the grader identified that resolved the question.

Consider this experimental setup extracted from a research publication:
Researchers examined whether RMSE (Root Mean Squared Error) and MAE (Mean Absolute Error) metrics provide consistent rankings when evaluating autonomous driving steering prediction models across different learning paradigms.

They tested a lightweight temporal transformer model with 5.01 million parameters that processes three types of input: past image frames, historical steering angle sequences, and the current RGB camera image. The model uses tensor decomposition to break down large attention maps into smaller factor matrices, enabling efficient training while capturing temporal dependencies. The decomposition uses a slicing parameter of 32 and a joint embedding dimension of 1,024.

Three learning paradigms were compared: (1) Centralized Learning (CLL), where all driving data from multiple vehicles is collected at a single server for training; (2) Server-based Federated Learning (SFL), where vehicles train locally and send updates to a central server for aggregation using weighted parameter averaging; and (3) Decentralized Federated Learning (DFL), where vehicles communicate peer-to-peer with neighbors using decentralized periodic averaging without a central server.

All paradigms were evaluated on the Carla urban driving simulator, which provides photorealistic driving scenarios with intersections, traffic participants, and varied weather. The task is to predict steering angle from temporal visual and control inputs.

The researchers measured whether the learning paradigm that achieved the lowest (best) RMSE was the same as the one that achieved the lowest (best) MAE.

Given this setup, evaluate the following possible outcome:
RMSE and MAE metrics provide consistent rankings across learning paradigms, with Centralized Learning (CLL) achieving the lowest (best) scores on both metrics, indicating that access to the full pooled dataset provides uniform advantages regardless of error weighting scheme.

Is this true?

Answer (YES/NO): NO